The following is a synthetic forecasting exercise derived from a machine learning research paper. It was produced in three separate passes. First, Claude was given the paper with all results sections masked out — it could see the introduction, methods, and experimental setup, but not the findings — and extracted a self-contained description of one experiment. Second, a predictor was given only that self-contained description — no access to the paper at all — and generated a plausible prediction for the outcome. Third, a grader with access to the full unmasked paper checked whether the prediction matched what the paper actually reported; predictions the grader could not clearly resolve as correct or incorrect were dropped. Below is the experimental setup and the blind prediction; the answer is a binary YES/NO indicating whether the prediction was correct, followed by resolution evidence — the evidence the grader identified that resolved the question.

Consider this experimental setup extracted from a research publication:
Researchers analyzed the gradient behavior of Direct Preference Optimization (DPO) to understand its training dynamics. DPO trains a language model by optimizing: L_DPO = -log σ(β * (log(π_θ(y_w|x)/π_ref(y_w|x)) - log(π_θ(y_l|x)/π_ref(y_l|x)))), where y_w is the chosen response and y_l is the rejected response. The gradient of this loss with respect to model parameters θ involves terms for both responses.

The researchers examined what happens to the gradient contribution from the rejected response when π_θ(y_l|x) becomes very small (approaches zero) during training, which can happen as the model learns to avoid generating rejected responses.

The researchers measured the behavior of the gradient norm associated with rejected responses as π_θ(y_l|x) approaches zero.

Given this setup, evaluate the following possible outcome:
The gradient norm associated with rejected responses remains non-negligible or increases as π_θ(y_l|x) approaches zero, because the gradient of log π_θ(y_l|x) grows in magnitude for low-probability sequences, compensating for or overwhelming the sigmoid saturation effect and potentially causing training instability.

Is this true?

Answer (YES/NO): YES